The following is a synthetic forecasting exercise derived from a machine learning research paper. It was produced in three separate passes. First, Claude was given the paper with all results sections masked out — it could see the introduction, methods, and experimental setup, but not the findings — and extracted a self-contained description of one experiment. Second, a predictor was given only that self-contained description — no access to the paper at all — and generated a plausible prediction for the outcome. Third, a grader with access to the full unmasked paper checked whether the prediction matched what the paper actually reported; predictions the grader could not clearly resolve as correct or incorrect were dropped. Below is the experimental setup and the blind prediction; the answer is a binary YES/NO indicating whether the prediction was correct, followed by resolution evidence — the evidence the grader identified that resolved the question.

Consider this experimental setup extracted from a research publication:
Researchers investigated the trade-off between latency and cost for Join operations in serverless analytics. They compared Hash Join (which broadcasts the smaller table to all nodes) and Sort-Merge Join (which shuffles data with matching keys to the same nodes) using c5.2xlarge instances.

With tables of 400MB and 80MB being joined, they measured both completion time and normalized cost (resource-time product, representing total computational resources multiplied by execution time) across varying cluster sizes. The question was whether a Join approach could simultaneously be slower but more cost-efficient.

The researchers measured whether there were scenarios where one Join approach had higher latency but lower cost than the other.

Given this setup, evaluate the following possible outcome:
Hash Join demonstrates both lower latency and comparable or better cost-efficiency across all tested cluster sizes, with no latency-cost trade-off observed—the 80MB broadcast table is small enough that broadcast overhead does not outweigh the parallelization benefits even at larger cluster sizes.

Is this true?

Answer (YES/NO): NO